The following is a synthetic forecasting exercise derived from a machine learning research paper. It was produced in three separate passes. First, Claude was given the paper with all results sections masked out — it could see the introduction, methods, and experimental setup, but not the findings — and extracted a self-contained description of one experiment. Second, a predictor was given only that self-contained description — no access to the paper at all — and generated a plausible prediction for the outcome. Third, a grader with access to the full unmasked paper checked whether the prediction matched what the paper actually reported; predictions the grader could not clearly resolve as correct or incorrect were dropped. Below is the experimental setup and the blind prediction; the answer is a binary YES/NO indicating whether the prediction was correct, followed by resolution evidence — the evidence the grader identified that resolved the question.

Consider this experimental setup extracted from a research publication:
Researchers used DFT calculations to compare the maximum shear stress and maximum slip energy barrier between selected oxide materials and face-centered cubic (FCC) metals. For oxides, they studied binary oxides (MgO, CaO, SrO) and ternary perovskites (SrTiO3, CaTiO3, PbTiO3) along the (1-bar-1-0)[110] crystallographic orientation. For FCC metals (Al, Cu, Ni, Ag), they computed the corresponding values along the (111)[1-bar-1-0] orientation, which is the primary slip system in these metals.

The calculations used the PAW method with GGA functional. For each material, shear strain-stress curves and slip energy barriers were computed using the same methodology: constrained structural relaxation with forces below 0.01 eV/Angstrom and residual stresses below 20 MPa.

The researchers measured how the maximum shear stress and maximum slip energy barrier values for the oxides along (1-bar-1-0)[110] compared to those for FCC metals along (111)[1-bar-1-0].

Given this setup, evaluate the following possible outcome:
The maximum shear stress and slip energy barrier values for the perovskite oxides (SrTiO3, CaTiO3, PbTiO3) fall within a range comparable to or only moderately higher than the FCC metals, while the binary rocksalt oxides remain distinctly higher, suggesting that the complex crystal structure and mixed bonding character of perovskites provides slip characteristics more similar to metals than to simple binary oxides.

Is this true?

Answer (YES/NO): NO